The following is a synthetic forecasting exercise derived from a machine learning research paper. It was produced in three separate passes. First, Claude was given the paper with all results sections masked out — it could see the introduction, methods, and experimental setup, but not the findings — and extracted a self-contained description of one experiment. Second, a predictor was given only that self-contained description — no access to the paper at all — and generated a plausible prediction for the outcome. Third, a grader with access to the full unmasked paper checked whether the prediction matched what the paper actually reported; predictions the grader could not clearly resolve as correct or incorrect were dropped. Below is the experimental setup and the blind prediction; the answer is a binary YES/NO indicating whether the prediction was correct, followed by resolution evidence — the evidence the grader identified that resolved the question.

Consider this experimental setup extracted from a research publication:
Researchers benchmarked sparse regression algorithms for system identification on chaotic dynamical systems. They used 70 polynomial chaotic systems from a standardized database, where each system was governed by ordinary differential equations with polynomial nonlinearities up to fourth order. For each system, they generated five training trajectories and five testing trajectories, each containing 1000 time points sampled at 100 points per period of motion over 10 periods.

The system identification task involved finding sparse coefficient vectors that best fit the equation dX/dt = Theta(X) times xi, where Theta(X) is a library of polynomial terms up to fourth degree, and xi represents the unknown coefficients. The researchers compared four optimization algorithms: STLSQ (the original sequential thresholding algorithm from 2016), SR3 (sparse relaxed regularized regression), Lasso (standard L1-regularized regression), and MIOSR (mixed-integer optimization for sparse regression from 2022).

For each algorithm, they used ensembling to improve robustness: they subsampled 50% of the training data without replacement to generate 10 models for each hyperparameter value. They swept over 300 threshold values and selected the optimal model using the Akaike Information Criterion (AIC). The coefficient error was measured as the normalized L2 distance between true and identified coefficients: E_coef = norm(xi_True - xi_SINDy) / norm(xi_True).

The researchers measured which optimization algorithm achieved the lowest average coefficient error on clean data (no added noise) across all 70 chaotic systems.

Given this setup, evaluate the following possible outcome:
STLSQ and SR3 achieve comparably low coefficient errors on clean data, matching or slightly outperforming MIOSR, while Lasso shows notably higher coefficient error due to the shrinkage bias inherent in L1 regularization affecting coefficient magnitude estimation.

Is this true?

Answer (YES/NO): YES